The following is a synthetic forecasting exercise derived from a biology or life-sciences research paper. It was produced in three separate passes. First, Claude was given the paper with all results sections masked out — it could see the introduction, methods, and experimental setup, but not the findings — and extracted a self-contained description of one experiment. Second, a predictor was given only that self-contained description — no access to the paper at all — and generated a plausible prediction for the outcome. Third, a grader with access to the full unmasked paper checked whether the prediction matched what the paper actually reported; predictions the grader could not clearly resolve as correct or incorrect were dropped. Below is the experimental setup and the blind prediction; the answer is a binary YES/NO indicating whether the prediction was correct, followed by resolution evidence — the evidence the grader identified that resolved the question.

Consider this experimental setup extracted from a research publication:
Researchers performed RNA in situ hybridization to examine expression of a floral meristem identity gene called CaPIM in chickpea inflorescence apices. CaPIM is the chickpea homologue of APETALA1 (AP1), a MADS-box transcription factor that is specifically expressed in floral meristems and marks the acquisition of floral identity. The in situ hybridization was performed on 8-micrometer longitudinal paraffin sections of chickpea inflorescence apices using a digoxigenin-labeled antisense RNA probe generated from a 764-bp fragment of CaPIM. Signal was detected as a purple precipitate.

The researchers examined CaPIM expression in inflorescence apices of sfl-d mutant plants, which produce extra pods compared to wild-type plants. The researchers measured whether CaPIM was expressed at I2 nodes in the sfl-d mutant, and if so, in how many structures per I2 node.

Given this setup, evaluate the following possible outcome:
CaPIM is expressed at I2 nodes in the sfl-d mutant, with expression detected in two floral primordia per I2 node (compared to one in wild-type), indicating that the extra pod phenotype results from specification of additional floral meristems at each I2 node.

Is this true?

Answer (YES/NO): YES